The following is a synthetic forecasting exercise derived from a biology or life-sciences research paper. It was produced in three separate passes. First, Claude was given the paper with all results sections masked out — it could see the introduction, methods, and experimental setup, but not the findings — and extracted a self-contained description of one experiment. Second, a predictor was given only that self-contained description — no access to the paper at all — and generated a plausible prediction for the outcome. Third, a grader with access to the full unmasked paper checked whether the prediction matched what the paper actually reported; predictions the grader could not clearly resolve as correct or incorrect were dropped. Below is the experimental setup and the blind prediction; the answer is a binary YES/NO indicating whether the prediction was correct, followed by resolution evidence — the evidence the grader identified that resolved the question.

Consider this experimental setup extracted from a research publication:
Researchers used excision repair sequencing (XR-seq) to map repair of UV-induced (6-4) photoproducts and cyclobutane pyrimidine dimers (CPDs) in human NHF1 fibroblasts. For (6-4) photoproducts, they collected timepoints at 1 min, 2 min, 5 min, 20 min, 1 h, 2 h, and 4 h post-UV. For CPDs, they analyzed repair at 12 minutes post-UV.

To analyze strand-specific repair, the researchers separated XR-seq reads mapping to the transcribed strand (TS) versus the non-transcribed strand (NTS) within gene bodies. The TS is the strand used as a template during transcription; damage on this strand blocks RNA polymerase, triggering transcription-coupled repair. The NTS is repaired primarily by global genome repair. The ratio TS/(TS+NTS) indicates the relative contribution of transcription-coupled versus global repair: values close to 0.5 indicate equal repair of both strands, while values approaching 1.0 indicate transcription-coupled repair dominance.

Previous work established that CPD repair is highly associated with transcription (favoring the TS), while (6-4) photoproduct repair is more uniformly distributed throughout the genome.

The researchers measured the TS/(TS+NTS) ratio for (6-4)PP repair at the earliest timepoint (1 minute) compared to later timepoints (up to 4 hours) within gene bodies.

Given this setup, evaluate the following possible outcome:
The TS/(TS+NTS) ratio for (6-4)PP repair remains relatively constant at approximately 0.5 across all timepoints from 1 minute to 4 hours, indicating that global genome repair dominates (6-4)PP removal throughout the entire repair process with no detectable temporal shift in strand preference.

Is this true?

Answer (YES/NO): YES